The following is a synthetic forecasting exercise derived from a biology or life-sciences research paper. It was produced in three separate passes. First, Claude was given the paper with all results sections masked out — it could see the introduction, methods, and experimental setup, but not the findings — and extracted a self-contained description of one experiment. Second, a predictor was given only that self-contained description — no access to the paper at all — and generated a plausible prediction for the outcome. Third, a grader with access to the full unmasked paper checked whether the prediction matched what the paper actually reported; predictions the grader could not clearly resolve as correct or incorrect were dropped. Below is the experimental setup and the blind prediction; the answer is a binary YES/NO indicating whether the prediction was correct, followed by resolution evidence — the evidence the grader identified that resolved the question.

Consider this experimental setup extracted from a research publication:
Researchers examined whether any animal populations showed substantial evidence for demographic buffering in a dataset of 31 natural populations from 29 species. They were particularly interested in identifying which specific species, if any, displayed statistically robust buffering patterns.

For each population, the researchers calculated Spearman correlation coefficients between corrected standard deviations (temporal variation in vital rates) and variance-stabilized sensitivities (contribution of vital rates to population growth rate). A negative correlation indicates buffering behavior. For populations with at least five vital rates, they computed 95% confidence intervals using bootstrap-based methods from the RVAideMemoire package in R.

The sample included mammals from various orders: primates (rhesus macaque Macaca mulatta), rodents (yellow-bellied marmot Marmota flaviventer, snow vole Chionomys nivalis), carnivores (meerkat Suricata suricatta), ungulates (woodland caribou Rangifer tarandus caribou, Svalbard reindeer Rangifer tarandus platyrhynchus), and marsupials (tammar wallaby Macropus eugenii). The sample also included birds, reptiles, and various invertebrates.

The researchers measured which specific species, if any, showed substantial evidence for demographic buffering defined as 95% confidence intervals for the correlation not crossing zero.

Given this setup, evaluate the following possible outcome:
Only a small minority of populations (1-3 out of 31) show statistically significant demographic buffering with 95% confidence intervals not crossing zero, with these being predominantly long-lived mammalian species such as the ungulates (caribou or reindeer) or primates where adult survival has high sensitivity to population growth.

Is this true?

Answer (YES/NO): NO